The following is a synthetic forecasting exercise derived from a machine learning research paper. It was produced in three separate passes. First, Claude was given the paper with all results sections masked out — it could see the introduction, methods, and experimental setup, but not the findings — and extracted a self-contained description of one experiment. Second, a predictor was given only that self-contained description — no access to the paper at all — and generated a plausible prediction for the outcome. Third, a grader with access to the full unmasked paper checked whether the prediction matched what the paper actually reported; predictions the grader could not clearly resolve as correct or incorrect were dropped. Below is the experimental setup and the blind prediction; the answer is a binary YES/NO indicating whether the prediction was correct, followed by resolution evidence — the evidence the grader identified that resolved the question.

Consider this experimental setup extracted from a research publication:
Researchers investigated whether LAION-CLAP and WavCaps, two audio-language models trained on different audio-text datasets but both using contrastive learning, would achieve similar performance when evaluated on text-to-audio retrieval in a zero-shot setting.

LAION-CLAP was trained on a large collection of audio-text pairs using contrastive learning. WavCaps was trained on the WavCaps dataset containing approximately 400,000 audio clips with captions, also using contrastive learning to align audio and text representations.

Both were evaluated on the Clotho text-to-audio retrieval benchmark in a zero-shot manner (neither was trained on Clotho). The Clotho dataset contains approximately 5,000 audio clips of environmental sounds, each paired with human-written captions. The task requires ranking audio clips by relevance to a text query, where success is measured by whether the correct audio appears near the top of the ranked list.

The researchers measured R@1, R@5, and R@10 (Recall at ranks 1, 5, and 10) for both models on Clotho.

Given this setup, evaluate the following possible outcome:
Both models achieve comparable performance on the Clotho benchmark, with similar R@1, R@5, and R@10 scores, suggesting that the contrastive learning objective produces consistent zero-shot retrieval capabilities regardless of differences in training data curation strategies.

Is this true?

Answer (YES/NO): NO